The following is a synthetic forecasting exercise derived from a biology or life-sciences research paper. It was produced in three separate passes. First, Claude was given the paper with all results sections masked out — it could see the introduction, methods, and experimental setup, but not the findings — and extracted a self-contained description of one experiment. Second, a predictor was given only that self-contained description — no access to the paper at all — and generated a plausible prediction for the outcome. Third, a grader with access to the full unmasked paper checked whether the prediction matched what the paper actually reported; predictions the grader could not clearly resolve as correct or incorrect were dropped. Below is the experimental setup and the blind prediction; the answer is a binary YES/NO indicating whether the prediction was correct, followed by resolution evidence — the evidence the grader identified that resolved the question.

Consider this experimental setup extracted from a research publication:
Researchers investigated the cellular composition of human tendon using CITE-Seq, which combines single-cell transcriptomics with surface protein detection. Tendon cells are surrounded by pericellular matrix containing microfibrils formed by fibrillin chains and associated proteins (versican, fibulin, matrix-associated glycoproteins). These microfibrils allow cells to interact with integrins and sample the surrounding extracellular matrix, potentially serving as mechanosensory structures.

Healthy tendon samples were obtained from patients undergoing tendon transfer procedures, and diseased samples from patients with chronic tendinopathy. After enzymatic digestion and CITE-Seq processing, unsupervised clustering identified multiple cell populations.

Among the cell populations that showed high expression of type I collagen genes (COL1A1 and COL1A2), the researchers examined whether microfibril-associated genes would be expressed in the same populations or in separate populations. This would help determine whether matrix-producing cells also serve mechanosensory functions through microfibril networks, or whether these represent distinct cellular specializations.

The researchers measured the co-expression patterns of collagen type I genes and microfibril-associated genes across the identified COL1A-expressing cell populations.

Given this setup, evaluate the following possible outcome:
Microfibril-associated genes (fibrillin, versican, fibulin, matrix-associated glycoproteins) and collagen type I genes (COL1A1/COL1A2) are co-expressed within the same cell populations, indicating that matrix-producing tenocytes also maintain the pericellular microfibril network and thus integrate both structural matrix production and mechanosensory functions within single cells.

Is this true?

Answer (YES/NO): YES